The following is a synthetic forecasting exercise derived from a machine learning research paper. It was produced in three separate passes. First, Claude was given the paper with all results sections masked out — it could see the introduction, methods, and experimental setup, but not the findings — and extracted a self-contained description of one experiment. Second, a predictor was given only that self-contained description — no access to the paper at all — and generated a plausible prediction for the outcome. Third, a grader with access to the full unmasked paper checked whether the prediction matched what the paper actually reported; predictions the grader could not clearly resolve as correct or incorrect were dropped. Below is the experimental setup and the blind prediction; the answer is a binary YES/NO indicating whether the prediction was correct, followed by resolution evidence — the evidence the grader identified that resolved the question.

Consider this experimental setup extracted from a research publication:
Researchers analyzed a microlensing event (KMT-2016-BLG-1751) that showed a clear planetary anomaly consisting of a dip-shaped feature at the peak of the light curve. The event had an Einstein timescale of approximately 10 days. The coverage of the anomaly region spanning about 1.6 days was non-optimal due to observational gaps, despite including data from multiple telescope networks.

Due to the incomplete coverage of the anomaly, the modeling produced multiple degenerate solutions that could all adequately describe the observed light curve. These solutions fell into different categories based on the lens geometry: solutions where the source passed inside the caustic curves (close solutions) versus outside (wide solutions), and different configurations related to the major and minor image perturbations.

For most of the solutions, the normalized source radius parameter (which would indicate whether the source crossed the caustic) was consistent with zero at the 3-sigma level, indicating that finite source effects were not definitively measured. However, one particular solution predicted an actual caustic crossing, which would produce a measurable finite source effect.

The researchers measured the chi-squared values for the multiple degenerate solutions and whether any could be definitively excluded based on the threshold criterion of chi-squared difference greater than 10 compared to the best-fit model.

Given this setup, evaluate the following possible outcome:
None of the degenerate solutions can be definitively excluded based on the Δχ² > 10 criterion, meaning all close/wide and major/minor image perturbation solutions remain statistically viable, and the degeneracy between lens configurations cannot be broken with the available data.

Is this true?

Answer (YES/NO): NO